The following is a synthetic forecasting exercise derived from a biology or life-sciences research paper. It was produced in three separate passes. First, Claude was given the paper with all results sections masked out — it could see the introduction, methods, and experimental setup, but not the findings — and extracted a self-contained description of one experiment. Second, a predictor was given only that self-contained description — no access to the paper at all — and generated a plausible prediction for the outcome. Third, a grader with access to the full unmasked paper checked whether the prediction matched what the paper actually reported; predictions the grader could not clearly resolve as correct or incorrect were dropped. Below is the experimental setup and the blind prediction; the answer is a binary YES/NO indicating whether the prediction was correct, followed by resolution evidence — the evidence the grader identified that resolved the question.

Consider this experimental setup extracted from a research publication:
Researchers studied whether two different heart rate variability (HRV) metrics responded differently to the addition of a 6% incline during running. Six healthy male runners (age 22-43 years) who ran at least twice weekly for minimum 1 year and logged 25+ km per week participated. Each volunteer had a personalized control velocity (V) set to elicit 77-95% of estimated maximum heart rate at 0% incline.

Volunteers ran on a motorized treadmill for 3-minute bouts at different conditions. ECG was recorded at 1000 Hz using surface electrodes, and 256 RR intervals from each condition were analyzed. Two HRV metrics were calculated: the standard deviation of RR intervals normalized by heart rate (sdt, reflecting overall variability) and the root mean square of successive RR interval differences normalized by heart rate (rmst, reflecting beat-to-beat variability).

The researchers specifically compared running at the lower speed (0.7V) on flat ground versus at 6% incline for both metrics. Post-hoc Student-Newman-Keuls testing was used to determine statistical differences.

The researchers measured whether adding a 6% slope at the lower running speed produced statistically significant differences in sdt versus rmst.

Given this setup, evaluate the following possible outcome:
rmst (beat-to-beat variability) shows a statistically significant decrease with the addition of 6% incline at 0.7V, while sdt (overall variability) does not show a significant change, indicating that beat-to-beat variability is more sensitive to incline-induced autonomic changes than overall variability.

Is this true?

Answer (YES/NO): YES